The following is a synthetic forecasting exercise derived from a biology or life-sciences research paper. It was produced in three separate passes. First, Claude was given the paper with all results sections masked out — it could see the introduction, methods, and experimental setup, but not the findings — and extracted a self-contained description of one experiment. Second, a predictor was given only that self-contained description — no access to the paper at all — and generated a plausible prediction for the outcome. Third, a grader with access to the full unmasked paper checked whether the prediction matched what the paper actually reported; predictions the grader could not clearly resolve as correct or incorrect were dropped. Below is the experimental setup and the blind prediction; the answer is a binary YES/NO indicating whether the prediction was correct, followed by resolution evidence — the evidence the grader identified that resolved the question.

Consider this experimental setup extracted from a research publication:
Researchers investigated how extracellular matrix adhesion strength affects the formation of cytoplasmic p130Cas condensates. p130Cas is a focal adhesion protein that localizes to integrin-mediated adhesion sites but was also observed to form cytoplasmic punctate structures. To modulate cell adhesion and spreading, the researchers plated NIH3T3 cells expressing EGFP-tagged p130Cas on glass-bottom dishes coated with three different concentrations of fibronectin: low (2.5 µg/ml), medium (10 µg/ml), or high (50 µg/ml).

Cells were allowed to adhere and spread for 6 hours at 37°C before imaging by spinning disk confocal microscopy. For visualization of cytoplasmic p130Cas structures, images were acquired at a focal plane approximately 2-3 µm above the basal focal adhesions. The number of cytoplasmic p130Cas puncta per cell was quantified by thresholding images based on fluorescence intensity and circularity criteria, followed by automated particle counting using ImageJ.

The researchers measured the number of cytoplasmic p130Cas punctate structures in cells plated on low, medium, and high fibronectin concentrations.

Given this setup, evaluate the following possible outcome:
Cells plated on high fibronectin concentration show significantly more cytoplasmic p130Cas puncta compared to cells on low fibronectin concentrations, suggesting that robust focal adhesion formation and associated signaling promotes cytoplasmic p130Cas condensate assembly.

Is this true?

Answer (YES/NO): YES